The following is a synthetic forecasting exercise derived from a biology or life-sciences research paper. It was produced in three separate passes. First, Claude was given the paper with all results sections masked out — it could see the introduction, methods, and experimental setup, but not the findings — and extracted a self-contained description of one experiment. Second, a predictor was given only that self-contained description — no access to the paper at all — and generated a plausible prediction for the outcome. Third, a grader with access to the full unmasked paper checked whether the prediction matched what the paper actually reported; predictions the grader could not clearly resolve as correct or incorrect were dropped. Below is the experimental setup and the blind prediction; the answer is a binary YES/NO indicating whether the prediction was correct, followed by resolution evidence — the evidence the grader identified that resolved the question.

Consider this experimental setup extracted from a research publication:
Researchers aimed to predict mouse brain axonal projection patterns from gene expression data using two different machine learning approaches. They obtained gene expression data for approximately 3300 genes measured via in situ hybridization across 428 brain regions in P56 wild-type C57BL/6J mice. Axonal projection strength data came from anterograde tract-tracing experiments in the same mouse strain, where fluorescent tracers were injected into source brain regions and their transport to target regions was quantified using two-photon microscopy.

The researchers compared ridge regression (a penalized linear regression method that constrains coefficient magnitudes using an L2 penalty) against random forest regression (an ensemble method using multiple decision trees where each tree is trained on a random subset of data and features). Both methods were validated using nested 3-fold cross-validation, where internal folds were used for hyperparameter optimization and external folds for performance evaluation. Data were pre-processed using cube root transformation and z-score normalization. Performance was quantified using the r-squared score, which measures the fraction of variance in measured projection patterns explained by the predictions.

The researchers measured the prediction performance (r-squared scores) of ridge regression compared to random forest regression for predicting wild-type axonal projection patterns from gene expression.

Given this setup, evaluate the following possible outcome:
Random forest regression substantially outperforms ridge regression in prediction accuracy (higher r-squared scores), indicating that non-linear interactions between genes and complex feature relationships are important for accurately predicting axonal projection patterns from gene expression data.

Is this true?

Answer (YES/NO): NO